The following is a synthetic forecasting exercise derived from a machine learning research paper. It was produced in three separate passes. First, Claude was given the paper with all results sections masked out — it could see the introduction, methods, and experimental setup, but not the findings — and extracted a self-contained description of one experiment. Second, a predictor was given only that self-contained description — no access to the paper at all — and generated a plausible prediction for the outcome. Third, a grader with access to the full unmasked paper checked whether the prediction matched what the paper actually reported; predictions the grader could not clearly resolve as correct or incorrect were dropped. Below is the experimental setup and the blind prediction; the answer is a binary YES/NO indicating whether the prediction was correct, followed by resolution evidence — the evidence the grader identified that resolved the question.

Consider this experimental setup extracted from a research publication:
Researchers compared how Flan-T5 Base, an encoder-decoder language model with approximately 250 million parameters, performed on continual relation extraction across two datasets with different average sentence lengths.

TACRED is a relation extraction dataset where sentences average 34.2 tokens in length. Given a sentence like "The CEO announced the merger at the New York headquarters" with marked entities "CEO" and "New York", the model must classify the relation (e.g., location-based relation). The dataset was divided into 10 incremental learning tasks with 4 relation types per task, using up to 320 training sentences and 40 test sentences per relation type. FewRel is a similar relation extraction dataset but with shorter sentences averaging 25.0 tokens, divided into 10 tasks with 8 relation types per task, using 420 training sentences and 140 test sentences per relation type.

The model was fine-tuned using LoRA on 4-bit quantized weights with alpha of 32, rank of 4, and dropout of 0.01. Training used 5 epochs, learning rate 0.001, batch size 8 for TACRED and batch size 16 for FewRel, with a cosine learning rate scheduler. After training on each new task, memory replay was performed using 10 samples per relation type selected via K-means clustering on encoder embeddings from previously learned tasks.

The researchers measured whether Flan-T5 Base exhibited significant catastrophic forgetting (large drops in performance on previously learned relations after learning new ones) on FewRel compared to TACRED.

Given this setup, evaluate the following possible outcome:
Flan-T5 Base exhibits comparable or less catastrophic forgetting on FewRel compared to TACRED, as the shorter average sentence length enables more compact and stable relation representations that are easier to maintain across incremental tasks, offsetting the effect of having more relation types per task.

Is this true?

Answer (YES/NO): NO